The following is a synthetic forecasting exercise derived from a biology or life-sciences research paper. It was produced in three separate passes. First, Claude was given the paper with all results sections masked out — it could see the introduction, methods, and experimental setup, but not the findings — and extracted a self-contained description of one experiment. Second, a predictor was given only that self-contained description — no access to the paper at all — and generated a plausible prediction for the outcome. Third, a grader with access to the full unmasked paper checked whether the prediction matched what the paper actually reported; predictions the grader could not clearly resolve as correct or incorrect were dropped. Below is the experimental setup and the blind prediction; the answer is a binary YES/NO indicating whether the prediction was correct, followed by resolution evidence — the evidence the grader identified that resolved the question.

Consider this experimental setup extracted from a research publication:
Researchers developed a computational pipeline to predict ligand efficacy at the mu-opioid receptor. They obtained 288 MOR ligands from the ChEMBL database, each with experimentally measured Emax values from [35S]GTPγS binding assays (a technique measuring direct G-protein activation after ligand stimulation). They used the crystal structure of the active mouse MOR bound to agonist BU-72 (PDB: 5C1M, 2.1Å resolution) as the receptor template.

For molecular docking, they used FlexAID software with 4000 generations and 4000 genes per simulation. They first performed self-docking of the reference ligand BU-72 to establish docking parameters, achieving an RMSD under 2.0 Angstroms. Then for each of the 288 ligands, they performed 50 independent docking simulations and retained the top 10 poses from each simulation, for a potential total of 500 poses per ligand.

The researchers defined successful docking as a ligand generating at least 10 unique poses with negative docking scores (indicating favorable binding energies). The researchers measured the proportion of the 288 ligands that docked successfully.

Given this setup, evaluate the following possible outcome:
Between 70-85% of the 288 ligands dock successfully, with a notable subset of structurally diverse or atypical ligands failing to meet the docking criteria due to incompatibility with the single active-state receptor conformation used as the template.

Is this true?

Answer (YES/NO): NO